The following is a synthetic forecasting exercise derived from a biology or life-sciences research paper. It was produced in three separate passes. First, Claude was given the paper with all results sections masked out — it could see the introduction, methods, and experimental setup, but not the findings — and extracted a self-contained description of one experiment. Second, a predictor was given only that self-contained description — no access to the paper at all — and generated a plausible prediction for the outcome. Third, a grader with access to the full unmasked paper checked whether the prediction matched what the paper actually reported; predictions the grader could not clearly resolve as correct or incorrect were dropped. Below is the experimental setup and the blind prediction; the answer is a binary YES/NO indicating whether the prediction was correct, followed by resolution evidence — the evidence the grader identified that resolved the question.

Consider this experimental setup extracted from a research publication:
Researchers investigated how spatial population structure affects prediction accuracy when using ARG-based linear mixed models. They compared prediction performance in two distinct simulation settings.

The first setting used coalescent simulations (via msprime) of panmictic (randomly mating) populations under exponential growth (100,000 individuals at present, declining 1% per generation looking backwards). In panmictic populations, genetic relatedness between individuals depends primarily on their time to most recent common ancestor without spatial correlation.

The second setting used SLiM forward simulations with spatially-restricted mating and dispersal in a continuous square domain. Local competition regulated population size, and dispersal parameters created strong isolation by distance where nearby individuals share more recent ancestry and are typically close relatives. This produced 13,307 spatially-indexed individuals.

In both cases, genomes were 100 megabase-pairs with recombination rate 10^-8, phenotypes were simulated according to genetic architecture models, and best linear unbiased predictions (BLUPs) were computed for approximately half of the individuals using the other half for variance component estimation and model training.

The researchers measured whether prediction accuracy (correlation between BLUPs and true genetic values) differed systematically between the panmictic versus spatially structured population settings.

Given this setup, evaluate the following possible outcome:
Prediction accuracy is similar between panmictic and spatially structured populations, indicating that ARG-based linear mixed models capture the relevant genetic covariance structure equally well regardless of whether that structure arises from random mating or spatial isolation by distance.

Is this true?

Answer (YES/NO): NO